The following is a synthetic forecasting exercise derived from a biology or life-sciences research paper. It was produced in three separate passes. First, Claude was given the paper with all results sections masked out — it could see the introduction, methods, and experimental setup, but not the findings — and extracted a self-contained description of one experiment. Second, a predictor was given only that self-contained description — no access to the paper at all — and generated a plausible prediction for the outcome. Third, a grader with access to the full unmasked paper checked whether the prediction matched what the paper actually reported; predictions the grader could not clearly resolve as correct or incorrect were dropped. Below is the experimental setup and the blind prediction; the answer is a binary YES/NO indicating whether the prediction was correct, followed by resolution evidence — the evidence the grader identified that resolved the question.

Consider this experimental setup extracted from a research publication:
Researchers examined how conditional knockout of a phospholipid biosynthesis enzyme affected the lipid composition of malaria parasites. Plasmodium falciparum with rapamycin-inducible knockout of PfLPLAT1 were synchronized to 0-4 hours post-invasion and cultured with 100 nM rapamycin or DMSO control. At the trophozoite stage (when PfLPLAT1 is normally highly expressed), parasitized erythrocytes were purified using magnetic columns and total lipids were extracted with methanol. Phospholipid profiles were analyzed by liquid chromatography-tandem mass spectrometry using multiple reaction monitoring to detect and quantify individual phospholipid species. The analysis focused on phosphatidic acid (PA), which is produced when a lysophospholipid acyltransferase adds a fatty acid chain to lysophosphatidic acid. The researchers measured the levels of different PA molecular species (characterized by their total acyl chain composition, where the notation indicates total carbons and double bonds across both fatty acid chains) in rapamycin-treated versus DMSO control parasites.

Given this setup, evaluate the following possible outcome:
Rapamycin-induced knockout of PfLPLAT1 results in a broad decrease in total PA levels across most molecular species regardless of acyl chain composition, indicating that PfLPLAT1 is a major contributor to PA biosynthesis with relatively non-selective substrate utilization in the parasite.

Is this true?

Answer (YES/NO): YES